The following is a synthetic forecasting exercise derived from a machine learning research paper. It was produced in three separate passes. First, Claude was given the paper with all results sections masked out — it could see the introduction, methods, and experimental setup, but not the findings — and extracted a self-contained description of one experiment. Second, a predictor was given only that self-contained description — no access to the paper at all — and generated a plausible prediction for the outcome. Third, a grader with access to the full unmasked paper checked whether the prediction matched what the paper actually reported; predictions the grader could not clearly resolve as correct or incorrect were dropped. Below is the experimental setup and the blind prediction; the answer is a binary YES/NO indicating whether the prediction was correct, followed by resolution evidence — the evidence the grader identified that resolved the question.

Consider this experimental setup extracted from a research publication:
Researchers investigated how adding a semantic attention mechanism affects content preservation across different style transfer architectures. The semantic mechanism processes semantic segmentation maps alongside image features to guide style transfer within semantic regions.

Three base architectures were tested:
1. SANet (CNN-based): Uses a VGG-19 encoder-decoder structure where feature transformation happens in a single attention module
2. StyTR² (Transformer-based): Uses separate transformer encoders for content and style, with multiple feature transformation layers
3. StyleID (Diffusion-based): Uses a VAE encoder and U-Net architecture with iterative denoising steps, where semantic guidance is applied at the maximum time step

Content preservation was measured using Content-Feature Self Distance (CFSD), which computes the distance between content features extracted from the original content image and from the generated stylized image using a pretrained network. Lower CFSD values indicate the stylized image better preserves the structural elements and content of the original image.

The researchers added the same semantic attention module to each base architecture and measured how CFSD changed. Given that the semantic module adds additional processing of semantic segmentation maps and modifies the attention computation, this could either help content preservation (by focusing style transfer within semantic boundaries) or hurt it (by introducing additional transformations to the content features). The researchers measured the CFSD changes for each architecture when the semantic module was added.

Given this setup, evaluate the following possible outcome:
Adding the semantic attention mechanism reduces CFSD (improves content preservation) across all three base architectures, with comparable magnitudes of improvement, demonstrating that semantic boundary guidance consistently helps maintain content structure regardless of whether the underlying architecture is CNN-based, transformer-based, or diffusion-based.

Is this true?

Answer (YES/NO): NO